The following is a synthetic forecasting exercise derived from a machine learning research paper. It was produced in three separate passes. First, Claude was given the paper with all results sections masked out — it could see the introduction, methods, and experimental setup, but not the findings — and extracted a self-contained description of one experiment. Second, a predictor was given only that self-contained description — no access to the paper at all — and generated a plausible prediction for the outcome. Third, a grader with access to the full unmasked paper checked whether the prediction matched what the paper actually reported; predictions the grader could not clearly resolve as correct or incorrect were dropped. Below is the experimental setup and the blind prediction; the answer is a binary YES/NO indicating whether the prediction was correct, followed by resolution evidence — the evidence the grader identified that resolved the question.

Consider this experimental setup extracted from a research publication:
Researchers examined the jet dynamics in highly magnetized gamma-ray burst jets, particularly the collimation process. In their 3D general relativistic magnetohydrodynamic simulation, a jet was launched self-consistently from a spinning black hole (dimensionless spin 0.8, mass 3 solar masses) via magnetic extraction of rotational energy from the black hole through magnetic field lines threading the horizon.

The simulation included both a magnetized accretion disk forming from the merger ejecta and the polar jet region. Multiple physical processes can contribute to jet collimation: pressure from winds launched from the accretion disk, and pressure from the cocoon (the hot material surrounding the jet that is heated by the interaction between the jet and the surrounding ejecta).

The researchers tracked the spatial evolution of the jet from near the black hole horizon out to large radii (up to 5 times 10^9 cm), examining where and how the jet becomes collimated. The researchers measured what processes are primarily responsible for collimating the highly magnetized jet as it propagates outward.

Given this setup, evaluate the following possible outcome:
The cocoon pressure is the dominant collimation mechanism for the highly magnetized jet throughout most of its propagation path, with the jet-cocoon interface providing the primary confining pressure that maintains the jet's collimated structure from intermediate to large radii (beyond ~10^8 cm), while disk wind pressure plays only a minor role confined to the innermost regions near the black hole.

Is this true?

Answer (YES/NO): NO